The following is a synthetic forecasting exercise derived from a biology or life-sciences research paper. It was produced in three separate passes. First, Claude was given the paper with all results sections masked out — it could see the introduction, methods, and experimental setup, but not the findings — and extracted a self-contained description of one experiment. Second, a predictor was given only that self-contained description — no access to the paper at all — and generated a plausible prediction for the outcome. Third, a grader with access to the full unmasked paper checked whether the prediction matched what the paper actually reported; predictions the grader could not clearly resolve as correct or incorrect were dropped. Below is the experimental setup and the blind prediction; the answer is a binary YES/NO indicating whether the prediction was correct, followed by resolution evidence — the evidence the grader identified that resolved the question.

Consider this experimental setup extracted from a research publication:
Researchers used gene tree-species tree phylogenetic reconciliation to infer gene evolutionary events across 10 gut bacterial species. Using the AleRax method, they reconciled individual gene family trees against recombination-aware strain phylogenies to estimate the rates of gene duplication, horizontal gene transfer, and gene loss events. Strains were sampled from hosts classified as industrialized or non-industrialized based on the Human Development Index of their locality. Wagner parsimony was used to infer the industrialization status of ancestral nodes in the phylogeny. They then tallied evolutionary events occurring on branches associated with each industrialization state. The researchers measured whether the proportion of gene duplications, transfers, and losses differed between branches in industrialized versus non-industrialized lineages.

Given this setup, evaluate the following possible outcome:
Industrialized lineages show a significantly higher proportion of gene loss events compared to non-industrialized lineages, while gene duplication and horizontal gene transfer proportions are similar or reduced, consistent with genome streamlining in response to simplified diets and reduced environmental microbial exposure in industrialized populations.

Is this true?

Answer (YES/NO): NO